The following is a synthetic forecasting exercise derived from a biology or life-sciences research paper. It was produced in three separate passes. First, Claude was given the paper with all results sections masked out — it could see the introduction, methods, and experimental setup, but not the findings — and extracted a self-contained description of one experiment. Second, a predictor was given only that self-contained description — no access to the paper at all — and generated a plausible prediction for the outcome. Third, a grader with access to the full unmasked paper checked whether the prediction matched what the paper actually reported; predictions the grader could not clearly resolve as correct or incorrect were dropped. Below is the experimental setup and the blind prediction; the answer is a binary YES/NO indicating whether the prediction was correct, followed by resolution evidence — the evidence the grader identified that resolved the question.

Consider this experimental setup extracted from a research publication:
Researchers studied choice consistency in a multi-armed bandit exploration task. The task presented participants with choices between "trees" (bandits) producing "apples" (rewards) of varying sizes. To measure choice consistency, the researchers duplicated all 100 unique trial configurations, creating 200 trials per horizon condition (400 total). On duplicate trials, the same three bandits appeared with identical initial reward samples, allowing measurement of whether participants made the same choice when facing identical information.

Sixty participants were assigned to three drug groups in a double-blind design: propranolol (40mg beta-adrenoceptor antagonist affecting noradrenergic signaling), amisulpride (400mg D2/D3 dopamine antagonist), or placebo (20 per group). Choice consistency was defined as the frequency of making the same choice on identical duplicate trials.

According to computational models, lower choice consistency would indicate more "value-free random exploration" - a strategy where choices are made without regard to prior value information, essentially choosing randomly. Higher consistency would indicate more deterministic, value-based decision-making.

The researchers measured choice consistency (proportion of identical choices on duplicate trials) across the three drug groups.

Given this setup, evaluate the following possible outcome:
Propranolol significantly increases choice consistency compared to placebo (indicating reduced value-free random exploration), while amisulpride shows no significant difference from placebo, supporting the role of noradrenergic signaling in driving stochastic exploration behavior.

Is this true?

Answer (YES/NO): YES